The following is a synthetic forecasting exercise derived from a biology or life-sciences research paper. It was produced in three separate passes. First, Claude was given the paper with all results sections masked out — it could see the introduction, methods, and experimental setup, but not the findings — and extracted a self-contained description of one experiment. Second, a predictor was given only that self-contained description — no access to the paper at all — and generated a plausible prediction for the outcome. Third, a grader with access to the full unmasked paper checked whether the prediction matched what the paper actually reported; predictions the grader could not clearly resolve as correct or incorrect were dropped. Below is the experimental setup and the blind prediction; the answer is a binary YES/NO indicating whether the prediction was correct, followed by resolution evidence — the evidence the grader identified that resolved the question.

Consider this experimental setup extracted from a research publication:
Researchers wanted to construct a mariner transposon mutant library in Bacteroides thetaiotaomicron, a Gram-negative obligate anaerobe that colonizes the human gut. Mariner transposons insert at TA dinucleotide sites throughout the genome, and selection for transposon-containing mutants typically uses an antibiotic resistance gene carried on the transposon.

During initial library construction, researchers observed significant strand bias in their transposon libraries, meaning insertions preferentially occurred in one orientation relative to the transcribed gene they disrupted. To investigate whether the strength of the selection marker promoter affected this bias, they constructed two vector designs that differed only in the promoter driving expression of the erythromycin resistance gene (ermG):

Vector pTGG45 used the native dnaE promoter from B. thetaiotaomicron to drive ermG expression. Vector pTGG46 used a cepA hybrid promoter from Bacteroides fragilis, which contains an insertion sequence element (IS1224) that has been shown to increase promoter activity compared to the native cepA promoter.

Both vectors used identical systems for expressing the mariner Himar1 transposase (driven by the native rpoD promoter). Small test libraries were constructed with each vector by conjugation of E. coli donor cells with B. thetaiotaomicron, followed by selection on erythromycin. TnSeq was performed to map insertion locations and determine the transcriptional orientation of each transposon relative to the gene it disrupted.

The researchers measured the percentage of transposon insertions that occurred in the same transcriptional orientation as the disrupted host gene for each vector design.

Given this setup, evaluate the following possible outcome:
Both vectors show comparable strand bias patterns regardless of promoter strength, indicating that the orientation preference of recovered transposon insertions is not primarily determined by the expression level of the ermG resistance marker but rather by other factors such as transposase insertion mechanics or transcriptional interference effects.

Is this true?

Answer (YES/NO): NO